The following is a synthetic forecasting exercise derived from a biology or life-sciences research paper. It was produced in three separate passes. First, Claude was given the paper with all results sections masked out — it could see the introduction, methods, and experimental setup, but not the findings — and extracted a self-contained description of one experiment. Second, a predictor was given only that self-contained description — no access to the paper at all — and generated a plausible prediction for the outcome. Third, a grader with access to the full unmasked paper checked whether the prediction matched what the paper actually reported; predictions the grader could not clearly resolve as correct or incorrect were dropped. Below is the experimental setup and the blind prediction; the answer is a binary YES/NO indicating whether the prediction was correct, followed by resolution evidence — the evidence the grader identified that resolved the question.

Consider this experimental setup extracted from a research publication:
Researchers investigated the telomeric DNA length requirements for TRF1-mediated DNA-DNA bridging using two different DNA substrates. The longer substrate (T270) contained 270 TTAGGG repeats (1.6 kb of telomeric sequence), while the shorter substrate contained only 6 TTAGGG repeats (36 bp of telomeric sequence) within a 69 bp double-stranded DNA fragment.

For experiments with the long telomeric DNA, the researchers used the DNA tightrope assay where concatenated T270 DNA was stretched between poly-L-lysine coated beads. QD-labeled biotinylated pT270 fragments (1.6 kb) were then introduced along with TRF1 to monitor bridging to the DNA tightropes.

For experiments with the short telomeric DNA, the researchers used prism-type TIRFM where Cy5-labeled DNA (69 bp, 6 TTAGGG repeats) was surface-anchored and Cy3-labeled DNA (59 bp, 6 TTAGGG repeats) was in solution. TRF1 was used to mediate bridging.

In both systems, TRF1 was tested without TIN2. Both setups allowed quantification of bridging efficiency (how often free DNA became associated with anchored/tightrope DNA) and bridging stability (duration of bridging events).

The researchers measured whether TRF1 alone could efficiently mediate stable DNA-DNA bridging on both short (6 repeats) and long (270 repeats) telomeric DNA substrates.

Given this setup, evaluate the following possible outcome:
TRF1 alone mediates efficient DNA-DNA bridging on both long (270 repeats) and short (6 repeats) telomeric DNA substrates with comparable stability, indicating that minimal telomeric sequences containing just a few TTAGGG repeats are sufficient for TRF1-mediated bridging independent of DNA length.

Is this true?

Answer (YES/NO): NO